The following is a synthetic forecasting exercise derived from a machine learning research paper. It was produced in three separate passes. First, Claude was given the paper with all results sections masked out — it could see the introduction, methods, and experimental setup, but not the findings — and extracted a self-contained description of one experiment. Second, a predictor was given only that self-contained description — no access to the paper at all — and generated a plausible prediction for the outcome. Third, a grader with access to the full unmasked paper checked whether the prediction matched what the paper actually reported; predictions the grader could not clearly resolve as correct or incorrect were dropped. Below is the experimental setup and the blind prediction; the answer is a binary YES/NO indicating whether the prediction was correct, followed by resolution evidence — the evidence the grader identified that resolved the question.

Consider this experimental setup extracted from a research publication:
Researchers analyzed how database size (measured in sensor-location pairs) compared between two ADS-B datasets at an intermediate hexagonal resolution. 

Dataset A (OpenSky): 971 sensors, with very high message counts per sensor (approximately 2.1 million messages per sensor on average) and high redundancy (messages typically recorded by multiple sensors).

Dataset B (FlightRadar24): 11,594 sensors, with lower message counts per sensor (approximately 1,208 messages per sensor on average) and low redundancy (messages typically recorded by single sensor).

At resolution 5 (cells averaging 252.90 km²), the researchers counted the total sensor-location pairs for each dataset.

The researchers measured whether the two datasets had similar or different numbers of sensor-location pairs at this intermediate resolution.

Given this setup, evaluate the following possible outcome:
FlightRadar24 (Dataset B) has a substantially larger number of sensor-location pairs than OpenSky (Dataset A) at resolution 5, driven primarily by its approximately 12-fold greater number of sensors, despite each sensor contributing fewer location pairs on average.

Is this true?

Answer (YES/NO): NO